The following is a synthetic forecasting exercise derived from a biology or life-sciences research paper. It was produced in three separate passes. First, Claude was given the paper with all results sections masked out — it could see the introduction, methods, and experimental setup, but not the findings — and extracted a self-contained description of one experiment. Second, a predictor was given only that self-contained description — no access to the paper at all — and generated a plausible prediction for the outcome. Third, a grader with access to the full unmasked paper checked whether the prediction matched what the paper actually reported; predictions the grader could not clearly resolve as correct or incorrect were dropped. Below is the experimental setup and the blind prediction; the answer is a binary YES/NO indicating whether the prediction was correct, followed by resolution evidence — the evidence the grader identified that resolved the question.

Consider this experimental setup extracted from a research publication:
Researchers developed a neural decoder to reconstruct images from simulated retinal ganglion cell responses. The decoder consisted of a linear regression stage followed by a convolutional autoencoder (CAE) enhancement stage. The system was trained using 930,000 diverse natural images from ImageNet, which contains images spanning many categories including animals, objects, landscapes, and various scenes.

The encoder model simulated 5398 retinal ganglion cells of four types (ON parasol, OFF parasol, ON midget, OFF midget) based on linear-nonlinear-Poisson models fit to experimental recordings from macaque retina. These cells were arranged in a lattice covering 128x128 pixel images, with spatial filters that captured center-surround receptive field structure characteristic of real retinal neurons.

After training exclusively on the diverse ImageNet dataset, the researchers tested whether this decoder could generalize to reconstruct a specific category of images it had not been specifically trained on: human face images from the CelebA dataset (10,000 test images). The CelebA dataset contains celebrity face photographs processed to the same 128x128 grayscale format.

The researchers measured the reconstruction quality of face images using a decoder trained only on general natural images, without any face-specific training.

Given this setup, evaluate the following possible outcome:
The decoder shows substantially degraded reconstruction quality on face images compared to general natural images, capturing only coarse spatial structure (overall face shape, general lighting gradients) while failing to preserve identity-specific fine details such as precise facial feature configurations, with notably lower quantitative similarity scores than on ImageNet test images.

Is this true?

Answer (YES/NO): NO